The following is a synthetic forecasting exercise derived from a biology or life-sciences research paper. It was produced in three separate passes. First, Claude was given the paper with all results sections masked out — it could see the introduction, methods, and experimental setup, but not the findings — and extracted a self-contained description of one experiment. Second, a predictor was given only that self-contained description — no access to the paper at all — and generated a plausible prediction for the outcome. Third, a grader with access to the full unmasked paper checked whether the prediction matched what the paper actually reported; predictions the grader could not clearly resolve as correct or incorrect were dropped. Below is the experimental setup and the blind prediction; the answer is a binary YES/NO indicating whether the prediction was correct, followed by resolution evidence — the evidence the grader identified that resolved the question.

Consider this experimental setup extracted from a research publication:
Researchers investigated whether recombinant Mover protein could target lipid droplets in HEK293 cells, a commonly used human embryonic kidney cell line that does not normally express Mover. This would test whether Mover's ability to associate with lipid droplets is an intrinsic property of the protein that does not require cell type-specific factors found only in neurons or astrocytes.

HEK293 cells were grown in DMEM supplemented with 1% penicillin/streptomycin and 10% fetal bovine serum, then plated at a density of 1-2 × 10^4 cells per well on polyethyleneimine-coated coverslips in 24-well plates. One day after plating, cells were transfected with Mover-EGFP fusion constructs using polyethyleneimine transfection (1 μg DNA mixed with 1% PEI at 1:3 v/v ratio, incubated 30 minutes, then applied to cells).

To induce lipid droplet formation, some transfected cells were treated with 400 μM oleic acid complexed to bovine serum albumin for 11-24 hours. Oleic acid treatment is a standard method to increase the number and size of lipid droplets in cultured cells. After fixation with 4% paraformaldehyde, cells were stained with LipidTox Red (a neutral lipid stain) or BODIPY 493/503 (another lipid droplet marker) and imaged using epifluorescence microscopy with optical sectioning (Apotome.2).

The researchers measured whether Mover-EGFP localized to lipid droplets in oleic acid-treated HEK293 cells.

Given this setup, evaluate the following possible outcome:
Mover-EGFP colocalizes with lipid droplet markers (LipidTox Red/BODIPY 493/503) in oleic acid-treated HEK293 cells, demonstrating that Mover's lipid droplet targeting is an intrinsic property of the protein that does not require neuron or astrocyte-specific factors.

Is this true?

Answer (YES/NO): YES